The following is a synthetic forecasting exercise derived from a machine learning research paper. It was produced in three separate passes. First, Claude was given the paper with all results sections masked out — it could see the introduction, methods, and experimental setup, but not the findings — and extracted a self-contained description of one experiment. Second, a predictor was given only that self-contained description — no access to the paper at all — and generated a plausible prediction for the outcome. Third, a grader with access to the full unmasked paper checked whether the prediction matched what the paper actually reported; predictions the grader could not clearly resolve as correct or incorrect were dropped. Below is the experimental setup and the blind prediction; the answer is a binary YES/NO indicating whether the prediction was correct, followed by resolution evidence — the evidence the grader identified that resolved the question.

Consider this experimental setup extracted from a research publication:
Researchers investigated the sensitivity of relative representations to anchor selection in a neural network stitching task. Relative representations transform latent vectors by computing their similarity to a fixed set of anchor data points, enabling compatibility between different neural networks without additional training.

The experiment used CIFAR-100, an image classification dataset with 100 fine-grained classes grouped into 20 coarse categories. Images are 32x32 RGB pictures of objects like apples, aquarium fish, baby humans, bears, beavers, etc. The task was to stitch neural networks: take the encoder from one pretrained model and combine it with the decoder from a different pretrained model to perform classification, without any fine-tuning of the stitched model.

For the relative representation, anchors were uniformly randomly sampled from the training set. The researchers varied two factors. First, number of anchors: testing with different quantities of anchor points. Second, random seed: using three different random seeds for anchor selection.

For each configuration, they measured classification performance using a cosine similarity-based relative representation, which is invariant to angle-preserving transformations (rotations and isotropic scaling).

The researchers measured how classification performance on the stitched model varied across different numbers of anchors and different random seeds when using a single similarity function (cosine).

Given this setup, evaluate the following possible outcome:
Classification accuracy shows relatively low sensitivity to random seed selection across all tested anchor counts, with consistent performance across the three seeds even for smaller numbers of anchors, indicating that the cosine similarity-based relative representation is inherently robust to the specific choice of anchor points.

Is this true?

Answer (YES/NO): NO